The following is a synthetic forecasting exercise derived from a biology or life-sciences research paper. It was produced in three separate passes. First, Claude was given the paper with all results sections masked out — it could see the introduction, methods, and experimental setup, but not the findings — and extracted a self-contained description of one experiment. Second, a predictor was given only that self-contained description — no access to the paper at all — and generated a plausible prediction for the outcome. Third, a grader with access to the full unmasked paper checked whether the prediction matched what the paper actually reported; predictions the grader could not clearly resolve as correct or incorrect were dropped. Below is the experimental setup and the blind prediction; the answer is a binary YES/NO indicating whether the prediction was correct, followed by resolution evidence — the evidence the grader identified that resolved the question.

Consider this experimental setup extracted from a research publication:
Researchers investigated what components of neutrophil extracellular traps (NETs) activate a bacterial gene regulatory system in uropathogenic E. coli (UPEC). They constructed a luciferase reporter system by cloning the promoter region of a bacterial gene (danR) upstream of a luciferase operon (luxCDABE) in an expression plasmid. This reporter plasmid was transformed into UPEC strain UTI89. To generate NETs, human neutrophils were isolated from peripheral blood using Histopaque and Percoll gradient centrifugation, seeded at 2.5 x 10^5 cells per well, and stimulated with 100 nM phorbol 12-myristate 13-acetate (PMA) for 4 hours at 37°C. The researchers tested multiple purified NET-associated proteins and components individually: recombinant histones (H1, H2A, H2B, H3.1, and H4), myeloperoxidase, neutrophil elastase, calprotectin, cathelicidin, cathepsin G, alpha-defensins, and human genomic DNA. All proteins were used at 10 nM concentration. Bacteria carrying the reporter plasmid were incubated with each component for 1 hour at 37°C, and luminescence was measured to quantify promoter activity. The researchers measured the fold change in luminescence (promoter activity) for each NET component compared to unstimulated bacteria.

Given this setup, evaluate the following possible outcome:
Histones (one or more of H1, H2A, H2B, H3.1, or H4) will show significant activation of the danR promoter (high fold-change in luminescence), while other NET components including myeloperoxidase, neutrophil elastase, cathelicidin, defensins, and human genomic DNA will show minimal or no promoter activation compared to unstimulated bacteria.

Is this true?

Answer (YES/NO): NO